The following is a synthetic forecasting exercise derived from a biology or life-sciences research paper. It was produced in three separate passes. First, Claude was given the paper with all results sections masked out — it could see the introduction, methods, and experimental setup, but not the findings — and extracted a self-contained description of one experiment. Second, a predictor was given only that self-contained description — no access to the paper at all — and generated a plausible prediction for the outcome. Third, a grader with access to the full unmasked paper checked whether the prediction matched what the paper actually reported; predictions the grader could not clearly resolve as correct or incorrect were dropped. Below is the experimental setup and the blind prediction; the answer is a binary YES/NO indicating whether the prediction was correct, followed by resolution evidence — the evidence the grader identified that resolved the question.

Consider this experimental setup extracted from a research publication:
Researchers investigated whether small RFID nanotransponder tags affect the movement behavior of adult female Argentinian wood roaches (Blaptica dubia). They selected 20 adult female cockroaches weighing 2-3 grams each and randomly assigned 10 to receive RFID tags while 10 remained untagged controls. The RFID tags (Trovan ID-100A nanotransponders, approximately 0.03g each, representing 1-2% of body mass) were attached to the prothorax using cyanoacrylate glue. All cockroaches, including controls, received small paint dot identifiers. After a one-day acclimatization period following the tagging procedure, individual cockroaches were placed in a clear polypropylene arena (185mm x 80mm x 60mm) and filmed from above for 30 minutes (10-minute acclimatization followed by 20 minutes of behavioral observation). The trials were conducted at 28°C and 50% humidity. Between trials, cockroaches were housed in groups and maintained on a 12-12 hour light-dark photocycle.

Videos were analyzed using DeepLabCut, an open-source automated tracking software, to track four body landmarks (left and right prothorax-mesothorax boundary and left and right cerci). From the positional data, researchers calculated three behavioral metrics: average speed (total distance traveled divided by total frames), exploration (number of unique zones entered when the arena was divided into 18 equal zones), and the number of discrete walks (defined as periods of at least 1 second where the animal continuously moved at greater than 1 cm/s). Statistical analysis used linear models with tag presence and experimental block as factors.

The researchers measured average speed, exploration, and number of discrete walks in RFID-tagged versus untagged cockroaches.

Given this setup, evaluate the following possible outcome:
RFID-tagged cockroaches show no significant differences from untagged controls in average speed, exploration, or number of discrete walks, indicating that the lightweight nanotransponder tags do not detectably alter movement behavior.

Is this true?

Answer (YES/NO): YES